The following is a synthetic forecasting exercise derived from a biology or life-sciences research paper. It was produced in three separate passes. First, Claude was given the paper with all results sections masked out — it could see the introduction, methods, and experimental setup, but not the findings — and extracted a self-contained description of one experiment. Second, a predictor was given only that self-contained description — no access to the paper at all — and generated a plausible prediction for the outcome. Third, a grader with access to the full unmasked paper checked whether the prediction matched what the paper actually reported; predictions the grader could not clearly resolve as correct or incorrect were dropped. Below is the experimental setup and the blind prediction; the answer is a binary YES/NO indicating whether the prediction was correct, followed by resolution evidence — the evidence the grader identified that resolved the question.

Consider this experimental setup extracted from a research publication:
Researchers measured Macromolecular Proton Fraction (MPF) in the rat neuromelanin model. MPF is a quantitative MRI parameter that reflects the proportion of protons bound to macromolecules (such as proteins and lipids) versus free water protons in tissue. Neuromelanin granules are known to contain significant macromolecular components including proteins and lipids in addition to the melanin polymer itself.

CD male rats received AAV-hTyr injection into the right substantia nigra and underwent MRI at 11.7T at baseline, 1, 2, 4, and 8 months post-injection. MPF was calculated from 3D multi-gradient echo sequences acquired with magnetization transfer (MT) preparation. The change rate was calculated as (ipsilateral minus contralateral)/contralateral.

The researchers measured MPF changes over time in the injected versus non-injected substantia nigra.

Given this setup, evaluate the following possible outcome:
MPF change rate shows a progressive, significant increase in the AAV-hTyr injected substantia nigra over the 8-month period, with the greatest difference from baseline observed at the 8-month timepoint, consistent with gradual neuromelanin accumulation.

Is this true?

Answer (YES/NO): NO